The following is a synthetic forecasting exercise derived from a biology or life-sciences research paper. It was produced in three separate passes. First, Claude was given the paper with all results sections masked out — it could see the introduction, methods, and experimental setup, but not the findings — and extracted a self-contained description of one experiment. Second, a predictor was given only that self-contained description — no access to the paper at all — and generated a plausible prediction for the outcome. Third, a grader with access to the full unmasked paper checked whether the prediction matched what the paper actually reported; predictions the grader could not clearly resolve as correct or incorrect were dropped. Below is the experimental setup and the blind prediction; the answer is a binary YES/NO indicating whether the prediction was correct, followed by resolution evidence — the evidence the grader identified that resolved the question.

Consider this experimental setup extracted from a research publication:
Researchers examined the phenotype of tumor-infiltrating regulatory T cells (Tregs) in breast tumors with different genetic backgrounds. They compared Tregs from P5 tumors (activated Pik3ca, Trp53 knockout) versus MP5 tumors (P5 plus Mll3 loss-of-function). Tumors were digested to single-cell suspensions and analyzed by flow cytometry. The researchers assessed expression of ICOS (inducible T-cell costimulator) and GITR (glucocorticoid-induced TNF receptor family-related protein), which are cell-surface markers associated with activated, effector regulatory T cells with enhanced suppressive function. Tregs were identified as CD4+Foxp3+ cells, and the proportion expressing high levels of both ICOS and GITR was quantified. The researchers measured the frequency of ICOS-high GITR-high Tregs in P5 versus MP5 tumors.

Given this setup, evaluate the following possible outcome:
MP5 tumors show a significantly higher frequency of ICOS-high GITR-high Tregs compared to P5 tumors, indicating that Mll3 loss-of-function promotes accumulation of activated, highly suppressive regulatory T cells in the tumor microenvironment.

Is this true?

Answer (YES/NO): YES